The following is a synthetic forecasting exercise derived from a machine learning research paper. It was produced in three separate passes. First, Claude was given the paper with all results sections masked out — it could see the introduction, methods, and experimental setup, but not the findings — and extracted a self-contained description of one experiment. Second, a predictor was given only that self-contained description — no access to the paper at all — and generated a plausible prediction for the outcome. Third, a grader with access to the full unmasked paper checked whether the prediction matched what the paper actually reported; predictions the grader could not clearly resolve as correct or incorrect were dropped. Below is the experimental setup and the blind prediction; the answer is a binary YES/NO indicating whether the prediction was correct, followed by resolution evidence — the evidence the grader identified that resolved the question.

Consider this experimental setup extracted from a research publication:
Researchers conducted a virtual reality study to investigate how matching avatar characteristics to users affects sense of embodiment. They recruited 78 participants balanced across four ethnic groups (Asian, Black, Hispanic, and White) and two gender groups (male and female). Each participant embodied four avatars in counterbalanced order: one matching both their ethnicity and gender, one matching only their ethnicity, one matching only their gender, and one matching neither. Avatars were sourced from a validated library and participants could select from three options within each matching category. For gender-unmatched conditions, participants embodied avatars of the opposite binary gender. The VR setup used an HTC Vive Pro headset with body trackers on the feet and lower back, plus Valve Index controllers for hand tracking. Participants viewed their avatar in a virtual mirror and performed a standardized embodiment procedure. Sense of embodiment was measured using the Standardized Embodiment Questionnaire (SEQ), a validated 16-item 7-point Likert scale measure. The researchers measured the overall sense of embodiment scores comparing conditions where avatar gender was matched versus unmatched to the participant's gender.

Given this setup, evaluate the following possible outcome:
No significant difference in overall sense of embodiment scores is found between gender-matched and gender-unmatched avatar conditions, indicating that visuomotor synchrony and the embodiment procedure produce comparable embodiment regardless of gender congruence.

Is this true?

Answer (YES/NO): NO